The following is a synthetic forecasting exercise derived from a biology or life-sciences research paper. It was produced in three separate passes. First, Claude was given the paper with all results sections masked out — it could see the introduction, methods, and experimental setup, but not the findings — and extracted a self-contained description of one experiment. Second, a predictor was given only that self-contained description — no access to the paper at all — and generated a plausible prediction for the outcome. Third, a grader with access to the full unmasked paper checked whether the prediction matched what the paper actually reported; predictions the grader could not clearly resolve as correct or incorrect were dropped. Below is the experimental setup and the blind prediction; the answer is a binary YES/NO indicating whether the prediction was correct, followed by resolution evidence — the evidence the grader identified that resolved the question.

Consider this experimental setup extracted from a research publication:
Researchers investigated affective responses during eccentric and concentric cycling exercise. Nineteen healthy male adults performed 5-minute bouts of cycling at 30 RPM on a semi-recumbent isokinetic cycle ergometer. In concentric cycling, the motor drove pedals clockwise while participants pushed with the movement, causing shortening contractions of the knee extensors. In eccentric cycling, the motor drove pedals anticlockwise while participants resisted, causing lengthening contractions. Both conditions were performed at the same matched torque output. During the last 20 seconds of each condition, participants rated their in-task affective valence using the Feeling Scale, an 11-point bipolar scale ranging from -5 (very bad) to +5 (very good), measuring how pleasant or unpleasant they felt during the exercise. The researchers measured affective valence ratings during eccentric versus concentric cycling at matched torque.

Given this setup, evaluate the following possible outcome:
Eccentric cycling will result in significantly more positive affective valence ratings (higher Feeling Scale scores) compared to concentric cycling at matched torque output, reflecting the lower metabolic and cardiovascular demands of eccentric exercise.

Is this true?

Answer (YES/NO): NO